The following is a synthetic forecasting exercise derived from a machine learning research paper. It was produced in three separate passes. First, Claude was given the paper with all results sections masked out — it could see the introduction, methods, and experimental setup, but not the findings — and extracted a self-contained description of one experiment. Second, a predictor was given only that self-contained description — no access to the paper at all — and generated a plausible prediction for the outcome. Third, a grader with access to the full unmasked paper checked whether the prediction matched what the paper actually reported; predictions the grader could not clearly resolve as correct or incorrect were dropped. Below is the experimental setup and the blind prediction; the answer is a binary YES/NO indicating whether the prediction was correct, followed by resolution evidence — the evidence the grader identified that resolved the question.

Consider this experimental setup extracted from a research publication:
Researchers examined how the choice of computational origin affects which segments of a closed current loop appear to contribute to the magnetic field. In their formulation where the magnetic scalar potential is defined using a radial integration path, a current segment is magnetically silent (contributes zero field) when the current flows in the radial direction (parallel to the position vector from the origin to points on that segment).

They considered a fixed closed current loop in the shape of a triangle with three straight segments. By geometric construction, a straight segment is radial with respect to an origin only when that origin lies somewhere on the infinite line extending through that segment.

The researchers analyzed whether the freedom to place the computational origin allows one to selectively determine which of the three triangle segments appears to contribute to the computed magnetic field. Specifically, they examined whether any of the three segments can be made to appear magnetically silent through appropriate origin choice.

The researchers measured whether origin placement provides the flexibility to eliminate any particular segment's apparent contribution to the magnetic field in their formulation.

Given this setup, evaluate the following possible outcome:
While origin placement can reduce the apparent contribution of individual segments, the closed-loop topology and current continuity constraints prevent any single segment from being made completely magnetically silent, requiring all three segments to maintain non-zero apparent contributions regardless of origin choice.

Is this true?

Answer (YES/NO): NO